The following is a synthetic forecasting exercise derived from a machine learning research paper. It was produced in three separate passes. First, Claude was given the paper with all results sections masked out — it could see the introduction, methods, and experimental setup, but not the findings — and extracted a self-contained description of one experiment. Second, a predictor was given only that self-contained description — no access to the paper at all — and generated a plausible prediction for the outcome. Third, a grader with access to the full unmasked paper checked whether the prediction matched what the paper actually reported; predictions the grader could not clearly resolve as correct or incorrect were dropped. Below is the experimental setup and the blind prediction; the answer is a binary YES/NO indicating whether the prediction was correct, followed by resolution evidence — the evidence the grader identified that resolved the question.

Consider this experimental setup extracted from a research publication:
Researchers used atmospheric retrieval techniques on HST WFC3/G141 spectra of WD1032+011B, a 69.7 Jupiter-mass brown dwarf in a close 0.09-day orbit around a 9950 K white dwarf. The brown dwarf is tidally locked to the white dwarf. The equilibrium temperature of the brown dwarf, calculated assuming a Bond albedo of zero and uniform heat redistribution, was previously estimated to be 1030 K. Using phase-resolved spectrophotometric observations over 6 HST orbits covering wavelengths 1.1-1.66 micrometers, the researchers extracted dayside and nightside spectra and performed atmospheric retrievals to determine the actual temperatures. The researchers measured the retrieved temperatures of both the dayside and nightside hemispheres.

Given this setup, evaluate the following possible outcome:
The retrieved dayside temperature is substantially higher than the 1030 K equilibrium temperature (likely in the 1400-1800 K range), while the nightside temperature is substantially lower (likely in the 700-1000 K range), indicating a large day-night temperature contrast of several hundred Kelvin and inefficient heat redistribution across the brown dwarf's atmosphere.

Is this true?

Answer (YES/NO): NO